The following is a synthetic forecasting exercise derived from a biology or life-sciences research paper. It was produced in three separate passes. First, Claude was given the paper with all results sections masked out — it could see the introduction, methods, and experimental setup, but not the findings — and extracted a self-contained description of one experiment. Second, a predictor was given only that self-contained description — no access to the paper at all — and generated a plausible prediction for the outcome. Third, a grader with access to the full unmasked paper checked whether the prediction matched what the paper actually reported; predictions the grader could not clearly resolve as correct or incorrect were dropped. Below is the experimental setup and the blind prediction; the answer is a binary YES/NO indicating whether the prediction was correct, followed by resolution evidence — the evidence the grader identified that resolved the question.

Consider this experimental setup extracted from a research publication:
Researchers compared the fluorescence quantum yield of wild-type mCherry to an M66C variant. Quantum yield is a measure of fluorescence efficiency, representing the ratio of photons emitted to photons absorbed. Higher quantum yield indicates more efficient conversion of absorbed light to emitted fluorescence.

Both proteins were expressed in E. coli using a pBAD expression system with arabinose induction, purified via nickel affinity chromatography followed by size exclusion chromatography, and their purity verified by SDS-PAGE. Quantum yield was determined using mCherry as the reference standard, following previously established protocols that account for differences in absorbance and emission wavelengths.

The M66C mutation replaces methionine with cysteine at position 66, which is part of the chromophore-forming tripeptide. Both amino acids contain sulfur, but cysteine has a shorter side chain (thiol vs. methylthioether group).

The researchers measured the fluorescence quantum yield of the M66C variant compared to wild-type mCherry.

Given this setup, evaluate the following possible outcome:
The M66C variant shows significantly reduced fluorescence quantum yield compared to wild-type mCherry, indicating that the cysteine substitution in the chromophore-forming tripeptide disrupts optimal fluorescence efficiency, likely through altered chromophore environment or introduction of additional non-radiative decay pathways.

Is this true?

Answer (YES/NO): NO